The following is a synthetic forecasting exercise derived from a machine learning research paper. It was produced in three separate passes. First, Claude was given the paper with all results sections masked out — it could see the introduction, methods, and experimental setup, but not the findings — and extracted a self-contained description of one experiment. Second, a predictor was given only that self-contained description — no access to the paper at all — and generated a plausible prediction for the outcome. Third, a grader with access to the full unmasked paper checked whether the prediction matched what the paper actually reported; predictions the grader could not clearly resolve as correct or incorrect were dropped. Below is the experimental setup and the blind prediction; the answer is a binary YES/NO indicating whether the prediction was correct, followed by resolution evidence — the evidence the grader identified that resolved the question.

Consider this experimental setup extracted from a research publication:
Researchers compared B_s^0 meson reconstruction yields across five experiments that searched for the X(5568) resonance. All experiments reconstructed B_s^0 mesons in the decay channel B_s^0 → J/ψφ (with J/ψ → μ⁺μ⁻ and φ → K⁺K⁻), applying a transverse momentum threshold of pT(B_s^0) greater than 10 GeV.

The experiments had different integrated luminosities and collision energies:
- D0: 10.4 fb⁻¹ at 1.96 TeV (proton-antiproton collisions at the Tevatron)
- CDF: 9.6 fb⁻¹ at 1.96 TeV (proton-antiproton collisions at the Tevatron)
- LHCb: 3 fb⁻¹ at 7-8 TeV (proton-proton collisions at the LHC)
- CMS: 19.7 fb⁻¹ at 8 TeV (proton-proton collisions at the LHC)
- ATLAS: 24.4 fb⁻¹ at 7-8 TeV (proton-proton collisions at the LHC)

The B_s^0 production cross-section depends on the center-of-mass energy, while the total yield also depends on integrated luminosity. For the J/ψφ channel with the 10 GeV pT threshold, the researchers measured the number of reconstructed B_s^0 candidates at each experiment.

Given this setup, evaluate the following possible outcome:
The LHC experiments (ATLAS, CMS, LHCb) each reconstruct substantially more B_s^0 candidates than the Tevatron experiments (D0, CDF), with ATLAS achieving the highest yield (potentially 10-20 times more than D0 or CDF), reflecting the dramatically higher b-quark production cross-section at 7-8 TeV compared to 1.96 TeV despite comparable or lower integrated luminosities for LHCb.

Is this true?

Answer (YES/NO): YES